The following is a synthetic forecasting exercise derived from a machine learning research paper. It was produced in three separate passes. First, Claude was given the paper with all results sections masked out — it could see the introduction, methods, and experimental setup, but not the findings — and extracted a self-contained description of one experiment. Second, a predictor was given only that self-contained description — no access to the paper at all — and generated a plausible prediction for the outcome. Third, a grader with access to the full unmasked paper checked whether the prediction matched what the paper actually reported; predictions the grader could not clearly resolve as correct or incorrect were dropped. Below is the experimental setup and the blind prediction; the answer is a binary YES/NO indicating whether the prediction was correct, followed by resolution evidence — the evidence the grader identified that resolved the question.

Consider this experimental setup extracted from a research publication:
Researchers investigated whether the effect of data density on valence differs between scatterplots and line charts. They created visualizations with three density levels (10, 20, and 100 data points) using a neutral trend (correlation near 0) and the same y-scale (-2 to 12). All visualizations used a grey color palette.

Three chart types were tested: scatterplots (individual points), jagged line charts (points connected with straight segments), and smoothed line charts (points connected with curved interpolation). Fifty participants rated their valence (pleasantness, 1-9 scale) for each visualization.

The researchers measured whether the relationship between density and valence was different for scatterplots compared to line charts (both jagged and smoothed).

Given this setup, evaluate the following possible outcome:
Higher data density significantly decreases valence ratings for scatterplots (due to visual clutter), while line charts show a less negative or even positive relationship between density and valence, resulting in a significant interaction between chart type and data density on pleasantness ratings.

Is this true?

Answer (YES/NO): NO